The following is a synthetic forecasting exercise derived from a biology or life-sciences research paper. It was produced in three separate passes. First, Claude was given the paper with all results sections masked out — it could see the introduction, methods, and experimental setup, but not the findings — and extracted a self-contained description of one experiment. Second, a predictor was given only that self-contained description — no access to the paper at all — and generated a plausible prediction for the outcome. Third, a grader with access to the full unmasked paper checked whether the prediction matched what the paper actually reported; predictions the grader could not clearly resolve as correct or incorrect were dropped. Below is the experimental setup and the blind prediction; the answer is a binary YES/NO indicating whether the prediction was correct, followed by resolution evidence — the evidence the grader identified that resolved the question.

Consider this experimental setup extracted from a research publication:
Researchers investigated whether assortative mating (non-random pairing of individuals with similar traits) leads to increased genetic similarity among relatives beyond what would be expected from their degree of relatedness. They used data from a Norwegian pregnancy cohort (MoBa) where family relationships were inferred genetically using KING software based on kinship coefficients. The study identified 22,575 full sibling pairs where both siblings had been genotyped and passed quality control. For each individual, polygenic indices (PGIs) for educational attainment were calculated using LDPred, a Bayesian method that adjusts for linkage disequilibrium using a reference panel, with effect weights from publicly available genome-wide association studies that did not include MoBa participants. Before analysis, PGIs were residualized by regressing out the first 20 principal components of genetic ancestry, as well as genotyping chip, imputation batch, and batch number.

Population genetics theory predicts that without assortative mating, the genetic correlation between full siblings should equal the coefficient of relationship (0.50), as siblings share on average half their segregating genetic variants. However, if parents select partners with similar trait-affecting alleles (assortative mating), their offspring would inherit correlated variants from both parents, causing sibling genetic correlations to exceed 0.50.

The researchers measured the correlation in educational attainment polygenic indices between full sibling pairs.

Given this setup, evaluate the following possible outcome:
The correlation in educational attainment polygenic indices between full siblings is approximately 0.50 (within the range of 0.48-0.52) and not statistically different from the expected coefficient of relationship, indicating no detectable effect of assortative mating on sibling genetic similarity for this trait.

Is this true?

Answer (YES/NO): NO